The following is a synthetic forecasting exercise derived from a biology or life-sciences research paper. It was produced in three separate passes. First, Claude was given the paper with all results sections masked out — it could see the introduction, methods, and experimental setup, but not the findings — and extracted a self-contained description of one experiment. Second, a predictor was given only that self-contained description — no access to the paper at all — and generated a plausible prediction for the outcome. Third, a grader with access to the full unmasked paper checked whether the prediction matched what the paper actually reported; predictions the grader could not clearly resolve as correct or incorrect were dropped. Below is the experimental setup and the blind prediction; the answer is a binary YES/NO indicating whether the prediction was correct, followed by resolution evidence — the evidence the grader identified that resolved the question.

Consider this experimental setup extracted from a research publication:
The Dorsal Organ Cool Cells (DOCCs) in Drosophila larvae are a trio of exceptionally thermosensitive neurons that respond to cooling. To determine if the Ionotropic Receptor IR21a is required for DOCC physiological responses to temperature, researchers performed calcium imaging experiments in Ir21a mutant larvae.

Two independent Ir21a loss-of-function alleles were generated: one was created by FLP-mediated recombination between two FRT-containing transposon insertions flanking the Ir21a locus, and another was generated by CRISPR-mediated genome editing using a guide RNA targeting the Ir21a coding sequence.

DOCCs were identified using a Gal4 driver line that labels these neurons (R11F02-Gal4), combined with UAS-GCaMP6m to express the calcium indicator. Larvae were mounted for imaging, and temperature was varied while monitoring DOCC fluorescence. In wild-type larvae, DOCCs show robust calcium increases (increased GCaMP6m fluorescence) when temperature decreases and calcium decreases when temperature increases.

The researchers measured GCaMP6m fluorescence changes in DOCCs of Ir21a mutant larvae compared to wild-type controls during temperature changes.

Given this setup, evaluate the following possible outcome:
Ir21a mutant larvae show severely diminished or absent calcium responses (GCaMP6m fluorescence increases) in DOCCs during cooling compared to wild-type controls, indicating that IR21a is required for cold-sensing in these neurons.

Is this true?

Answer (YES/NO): YES